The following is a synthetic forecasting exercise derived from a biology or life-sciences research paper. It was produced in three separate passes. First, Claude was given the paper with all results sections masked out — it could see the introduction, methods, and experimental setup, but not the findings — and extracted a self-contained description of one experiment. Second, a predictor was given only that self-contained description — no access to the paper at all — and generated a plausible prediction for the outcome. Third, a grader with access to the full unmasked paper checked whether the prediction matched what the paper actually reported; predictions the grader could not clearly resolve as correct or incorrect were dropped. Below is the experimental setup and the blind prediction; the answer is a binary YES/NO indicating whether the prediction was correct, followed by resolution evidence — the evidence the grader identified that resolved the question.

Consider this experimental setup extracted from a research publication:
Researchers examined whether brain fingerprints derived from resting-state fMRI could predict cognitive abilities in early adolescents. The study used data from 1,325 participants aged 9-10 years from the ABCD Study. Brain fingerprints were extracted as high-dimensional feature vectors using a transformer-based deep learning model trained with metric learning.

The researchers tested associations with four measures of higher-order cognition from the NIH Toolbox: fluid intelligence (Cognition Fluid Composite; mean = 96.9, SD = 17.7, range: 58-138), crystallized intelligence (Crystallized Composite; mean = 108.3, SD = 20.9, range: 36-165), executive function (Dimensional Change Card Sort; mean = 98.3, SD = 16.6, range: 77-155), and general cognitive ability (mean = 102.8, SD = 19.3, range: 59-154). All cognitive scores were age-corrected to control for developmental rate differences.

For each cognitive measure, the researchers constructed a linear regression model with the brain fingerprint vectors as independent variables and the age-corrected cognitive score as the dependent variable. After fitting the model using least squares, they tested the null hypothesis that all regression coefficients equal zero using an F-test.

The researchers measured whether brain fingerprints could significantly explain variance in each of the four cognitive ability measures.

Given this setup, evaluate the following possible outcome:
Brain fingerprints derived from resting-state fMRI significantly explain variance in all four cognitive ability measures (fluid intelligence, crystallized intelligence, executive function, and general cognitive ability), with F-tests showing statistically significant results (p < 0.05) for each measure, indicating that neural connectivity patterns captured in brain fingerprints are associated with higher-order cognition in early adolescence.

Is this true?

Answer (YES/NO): NO